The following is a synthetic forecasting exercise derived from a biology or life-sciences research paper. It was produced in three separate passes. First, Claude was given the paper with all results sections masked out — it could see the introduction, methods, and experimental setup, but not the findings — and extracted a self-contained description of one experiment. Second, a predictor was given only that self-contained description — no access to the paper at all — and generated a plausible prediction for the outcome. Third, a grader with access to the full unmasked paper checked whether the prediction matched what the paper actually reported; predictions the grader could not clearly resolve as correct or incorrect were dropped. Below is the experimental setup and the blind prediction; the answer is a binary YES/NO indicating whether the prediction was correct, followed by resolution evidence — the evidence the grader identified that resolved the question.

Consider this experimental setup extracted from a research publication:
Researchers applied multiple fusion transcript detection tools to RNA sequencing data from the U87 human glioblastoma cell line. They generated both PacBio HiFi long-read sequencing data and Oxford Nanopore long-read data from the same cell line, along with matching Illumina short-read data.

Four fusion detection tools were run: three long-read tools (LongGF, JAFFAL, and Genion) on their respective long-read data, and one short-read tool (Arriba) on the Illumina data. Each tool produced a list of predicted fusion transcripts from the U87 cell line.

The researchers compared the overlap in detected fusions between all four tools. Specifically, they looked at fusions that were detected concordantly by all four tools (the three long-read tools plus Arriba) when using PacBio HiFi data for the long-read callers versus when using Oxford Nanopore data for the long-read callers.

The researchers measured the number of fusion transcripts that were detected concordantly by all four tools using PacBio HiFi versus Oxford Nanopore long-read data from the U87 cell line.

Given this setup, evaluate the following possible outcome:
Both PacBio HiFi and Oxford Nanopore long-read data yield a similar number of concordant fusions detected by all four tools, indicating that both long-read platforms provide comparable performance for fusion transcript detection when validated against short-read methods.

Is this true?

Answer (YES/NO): NO